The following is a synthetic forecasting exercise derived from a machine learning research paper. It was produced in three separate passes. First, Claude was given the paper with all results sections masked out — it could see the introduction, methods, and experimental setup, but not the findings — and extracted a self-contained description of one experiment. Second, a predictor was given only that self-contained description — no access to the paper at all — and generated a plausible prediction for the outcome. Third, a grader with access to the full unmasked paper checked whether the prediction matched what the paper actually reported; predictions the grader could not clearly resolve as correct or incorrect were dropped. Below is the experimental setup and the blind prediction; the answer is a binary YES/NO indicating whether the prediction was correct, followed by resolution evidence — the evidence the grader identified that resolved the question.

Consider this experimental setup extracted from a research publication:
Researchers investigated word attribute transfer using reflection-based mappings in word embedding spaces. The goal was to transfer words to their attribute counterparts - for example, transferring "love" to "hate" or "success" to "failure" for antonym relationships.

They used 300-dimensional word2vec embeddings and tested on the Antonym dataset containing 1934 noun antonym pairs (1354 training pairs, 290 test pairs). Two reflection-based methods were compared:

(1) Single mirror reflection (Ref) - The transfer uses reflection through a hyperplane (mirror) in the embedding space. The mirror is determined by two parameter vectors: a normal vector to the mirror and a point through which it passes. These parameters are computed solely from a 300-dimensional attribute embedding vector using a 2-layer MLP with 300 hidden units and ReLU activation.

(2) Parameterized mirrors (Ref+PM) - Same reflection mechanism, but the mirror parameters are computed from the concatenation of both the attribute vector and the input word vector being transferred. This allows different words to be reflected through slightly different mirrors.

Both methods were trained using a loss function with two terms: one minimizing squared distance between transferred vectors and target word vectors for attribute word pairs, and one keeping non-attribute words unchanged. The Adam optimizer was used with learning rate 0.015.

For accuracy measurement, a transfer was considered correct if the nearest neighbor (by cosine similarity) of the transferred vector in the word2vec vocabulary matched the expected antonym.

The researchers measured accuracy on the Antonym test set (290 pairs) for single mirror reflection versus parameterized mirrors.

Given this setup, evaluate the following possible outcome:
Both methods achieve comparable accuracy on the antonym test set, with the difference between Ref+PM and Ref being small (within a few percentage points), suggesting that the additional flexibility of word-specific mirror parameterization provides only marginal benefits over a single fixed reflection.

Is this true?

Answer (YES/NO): NO